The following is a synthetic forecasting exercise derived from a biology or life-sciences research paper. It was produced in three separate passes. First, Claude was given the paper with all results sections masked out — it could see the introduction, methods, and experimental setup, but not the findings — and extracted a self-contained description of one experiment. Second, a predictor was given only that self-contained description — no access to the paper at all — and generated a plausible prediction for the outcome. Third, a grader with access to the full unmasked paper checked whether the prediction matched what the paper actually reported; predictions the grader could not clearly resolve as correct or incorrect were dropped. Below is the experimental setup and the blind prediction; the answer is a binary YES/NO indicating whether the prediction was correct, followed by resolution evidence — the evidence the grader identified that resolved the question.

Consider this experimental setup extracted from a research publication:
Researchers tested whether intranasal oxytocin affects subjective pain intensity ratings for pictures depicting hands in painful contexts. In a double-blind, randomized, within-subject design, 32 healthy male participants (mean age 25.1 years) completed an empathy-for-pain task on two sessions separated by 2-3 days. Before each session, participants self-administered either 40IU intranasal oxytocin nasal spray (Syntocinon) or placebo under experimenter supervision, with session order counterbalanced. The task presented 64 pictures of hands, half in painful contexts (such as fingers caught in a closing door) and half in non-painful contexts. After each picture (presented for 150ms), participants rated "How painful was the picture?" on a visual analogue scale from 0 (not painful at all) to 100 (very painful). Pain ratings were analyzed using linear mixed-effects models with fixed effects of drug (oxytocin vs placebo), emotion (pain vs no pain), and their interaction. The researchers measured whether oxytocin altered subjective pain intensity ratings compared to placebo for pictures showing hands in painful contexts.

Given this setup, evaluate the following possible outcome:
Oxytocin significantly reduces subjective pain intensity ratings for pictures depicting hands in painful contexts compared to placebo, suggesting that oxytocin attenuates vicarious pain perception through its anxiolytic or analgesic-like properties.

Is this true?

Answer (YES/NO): NO